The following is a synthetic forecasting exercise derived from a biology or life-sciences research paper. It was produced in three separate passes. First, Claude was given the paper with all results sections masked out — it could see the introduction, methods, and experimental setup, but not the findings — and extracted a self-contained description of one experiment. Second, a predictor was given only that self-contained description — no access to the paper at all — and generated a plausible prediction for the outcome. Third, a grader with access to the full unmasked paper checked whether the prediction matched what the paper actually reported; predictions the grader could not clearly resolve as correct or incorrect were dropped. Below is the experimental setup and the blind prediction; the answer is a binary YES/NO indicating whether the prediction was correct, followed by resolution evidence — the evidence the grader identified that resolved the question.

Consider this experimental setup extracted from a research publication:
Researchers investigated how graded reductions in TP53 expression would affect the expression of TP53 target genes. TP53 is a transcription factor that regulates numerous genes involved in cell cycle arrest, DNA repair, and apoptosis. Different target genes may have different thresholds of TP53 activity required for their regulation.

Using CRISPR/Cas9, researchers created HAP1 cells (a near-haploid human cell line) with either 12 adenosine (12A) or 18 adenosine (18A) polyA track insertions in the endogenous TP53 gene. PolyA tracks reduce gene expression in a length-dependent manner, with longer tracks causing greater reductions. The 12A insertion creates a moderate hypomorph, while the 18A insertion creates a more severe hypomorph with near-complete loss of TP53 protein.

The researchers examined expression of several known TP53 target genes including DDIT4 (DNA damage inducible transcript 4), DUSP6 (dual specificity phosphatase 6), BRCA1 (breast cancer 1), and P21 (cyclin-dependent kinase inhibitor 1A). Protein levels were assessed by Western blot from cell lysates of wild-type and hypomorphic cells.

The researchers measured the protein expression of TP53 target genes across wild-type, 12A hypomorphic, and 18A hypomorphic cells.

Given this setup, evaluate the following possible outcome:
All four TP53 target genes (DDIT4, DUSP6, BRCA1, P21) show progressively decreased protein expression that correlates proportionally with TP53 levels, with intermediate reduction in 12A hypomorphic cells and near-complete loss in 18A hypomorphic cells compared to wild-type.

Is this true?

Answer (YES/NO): NO